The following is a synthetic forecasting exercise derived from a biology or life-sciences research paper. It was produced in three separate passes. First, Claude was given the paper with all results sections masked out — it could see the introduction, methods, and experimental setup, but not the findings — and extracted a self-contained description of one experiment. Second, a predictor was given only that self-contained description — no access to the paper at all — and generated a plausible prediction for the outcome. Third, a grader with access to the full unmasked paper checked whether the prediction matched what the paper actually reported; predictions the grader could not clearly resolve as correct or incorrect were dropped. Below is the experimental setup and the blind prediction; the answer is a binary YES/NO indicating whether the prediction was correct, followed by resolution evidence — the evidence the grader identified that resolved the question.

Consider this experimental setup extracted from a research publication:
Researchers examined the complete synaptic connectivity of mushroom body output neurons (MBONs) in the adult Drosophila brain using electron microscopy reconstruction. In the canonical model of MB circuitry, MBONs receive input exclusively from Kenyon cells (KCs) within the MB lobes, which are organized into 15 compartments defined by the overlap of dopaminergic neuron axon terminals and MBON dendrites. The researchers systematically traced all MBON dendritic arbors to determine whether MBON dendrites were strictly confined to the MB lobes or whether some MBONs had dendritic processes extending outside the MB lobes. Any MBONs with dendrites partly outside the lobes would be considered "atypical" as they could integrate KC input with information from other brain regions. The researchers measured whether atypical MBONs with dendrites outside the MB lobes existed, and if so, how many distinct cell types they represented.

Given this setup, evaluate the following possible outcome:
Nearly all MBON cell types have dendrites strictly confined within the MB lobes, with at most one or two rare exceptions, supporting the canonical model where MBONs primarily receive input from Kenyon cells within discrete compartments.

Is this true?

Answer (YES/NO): NO